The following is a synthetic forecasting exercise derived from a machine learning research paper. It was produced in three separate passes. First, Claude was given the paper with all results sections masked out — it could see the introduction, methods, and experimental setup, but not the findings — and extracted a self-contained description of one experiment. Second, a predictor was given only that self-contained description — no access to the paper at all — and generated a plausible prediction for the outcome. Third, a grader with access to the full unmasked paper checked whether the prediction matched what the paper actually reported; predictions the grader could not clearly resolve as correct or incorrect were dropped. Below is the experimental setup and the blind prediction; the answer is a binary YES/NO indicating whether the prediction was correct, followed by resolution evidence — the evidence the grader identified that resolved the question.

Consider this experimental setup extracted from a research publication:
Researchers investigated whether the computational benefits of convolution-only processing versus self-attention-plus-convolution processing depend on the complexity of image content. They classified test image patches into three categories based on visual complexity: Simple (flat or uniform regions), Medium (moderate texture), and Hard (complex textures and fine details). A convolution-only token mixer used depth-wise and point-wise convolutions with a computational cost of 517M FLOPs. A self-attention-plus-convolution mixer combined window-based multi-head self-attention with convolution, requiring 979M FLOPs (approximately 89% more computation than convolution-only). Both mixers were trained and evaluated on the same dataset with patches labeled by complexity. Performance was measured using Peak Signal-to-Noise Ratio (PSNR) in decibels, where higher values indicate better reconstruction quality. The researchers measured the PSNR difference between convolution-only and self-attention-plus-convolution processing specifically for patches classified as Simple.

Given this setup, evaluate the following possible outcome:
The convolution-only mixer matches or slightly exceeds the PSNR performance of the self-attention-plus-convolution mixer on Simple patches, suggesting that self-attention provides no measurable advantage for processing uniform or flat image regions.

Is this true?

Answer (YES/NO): NO